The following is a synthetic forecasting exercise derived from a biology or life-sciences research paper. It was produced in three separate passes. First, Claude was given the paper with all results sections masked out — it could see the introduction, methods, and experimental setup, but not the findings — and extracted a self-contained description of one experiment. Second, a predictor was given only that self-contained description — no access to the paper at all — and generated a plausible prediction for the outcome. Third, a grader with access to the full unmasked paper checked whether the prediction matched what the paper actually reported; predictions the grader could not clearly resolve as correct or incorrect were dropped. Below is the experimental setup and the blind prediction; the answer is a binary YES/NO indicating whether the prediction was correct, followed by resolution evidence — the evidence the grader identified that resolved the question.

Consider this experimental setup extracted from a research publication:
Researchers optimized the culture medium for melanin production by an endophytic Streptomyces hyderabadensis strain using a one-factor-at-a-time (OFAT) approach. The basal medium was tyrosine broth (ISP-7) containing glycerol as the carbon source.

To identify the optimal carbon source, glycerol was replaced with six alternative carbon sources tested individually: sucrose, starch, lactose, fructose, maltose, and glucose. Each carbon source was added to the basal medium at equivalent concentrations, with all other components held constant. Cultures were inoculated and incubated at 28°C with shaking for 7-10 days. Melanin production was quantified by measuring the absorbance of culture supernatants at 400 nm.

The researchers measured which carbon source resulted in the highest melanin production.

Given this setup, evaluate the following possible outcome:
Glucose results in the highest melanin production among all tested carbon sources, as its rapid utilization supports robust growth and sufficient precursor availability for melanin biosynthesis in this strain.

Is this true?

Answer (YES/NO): NO